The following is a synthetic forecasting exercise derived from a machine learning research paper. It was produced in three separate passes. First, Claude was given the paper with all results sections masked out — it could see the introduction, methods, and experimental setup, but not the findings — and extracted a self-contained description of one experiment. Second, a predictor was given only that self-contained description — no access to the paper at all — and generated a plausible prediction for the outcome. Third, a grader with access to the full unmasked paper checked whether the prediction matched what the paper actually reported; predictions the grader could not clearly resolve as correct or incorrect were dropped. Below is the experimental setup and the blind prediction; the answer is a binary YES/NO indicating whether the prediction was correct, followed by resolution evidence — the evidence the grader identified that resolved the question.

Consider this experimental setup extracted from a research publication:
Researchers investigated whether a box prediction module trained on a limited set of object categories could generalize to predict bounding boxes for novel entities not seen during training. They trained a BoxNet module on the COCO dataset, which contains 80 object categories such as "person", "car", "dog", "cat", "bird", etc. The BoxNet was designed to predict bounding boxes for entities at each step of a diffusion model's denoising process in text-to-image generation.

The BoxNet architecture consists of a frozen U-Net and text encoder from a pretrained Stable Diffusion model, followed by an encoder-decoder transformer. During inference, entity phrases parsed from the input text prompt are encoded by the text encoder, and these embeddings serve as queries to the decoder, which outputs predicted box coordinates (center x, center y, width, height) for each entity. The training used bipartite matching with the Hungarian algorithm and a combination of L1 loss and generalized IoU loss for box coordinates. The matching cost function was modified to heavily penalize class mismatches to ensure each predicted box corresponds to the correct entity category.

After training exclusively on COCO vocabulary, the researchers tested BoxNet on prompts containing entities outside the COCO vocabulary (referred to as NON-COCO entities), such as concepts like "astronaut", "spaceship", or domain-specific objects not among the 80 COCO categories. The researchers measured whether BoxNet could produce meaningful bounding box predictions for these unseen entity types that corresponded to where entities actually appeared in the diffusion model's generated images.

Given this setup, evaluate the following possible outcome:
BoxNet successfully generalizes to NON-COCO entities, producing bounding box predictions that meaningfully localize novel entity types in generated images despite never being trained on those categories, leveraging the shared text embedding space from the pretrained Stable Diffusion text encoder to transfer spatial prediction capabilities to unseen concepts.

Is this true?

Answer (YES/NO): YES